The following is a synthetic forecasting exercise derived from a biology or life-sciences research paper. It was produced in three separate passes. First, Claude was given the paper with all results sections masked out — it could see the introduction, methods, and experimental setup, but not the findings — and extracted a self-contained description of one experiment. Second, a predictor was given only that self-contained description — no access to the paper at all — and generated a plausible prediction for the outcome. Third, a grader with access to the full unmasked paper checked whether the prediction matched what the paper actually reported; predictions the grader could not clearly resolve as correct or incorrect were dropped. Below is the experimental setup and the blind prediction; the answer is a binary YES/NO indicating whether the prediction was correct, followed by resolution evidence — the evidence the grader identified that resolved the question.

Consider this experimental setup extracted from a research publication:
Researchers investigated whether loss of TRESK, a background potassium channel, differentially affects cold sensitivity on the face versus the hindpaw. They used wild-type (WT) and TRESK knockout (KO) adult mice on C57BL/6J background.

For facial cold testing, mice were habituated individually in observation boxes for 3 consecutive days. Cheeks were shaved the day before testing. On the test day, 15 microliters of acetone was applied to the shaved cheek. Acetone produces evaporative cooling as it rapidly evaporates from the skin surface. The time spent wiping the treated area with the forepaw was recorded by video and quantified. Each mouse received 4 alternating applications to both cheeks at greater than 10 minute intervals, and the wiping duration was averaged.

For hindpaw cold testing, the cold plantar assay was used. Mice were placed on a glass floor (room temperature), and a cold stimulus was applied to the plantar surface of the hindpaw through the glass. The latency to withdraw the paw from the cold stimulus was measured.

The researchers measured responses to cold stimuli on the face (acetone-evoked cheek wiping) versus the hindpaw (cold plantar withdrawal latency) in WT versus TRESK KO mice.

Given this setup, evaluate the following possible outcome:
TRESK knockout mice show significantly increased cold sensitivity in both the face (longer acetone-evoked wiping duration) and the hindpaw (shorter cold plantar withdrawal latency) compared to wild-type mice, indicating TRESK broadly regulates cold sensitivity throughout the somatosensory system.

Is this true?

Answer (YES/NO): NO